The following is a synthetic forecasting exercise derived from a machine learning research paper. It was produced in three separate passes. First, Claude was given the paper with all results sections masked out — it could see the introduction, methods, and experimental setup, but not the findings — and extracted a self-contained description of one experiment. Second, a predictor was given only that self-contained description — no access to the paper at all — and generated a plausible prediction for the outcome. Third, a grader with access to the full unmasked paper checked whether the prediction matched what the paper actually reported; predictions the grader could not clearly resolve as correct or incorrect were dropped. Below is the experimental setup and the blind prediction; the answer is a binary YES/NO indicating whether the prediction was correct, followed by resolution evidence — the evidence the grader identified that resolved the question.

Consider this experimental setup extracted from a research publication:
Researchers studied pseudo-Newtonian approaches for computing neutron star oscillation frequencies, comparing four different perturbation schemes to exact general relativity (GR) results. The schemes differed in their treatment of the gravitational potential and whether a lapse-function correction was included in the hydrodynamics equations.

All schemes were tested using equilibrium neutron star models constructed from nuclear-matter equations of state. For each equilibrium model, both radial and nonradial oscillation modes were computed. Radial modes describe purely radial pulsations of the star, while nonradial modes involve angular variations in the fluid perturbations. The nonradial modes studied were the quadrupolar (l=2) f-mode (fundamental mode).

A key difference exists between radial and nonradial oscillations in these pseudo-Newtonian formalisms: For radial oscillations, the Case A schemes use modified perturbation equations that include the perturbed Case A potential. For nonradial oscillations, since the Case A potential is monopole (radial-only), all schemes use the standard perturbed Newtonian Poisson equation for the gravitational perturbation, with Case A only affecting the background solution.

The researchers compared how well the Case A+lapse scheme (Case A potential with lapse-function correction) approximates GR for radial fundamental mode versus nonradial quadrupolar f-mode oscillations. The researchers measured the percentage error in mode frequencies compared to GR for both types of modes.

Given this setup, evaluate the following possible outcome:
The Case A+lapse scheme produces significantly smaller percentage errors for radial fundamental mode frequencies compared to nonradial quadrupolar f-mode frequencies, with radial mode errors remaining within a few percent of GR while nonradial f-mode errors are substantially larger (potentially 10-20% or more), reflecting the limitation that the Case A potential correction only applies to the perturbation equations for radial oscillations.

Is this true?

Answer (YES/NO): NO